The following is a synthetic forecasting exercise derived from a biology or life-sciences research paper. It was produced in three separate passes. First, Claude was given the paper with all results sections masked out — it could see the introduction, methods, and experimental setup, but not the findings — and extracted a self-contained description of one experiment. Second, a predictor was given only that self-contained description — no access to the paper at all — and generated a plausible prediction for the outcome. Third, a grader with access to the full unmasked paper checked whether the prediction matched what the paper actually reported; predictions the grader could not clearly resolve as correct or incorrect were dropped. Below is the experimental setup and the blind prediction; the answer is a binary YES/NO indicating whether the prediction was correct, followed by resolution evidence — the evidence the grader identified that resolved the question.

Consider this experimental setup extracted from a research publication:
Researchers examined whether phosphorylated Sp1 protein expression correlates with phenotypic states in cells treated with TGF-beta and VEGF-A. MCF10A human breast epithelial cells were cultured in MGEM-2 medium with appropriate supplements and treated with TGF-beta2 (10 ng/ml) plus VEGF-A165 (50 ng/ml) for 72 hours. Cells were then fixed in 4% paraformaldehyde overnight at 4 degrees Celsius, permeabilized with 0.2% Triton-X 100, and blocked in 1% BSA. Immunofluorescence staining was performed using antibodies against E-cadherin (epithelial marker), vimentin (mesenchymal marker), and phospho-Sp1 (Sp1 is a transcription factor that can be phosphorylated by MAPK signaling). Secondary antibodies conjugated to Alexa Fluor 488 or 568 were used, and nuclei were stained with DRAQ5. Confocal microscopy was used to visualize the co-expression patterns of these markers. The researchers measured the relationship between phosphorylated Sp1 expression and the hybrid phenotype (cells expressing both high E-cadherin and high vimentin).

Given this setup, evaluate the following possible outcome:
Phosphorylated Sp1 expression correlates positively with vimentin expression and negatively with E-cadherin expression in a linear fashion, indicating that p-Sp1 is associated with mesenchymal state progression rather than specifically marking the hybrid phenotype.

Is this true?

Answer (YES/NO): NO